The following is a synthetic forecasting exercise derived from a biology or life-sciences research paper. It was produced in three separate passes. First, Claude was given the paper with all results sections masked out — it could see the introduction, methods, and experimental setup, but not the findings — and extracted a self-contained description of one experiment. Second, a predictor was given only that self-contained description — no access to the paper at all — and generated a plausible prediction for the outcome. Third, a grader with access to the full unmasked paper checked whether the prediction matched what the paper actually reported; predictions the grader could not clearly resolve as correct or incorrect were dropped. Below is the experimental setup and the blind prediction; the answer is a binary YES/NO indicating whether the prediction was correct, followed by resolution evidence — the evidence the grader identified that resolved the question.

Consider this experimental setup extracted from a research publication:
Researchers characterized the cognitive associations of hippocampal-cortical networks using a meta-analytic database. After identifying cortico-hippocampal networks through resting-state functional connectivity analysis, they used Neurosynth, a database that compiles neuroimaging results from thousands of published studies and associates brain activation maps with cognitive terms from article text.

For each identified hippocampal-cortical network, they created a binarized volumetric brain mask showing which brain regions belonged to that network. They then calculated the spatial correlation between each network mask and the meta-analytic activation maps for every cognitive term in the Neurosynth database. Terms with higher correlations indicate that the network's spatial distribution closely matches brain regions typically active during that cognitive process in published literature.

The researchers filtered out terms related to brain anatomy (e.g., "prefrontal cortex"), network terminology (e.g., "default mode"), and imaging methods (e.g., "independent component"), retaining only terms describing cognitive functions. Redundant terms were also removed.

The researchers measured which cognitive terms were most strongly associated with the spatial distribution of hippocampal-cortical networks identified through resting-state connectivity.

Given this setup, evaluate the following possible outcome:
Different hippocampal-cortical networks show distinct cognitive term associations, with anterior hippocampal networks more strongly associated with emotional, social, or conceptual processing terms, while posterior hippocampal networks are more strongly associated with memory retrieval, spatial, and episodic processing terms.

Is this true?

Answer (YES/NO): YES